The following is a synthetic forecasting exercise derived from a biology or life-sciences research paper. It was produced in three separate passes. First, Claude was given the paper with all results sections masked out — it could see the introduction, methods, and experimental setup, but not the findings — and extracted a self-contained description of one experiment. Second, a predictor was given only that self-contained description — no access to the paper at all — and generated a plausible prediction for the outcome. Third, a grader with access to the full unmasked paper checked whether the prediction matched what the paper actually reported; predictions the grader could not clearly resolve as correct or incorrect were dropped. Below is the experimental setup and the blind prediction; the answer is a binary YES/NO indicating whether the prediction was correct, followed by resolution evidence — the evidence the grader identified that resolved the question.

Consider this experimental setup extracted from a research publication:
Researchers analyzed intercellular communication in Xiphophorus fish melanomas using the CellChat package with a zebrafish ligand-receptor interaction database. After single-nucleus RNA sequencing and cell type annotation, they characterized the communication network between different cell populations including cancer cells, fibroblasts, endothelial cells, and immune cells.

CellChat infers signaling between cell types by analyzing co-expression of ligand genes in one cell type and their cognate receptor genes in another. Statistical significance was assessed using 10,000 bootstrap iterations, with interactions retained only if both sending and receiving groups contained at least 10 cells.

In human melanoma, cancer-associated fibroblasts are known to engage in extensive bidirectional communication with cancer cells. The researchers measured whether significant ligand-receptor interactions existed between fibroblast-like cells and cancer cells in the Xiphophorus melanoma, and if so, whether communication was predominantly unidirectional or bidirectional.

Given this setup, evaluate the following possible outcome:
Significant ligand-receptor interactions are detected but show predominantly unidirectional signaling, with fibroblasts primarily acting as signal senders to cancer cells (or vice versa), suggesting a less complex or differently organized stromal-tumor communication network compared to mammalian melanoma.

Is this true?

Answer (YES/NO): YES